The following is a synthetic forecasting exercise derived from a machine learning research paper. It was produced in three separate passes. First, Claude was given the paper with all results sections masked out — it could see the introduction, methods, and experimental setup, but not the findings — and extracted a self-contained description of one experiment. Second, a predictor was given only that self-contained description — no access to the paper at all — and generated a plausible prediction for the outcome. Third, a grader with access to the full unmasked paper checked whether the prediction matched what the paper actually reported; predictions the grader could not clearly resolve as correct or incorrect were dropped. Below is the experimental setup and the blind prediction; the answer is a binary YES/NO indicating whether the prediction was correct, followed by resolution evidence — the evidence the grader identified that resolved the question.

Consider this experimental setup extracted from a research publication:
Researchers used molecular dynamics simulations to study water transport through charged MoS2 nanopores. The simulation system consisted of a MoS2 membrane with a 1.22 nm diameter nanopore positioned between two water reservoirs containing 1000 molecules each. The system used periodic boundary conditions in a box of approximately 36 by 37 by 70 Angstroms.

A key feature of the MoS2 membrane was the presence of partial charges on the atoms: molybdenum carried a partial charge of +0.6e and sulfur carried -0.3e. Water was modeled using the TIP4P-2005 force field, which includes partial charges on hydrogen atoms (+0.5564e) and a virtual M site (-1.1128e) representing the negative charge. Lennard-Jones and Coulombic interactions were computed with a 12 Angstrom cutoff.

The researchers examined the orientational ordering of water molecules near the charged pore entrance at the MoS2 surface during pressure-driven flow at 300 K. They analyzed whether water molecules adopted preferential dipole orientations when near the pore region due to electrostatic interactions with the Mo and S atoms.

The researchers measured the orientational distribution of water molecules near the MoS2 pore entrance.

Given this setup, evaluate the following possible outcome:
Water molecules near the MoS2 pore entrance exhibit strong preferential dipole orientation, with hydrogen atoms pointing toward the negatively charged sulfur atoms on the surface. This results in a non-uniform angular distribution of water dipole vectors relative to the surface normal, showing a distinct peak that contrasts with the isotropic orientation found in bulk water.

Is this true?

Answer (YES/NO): NO